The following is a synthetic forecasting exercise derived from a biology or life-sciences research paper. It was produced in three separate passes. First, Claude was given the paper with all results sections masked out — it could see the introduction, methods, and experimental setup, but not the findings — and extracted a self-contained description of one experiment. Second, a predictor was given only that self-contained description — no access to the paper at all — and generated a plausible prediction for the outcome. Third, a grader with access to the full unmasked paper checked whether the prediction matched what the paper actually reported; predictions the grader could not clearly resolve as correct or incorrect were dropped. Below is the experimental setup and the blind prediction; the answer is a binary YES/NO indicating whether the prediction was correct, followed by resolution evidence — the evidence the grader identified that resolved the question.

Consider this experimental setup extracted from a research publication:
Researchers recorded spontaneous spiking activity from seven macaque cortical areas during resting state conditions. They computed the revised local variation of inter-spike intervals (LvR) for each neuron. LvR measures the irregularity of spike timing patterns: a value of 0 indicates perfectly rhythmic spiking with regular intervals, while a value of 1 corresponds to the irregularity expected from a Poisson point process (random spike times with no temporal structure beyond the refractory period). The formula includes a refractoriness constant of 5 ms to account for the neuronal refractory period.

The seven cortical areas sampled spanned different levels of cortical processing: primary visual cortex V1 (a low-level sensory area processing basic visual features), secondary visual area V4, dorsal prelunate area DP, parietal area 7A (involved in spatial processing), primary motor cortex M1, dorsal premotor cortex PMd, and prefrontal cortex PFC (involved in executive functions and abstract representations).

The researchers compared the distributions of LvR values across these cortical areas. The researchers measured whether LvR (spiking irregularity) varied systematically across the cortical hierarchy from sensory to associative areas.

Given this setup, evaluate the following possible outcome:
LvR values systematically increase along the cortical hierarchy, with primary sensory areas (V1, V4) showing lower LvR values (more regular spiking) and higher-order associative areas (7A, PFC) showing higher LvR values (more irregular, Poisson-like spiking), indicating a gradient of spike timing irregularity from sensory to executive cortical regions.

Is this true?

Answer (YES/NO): NO